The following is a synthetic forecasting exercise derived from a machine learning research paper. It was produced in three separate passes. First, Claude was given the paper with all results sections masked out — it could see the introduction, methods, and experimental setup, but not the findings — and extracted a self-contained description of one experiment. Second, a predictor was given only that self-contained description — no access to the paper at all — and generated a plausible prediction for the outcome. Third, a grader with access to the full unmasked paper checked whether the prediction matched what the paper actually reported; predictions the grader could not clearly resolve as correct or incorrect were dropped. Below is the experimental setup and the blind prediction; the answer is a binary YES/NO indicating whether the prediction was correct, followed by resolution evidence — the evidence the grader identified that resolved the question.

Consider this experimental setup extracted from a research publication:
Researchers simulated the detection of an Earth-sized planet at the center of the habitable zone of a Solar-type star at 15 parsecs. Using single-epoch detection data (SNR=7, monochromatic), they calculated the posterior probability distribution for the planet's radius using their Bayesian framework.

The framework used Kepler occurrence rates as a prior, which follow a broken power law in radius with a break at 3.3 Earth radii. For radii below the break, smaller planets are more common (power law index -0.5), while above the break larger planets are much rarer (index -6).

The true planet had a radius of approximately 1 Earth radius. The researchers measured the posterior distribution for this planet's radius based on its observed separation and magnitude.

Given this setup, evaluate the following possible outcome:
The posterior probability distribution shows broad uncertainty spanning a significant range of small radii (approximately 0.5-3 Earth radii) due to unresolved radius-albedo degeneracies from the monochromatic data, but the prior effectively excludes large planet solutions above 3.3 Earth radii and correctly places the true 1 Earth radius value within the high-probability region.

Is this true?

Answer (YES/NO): YES